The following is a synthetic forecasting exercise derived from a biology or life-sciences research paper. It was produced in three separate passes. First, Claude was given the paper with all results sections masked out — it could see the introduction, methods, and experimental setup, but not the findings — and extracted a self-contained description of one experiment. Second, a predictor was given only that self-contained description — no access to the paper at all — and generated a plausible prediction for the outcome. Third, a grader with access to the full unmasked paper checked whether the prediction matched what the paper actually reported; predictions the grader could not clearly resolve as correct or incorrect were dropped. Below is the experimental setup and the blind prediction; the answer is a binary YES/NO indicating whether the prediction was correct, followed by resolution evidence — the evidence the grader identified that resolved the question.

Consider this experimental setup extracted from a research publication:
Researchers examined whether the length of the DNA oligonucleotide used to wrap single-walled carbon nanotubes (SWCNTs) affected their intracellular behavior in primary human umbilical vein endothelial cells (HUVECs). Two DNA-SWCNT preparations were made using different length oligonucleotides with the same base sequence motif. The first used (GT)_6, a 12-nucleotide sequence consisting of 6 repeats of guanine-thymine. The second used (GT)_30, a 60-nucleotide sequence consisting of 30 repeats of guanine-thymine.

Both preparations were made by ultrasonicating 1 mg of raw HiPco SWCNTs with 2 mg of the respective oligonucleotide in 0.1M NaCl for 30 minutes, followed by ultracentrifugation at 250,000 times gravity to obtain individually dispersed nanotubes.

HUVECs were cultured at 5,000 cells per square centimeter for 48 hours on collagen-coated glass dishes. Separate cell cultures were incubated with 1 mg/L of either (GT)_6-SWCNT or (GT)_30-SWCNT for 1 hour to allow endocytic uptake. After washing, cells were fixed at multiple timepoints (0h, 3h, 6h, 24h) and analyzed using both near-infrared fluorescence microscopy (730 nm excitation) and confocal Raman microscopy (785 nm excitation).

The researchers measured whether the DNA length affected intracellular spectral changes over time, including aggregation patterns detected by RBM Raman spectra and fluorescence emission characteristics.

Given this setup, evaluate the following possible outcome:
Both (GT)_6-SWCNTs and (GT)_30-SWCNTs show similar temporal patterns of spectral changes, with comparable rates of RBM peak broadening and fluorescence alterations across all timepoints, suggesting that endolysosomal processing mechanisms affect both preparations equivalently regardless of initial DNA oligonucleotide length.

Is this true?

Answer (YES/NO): YES